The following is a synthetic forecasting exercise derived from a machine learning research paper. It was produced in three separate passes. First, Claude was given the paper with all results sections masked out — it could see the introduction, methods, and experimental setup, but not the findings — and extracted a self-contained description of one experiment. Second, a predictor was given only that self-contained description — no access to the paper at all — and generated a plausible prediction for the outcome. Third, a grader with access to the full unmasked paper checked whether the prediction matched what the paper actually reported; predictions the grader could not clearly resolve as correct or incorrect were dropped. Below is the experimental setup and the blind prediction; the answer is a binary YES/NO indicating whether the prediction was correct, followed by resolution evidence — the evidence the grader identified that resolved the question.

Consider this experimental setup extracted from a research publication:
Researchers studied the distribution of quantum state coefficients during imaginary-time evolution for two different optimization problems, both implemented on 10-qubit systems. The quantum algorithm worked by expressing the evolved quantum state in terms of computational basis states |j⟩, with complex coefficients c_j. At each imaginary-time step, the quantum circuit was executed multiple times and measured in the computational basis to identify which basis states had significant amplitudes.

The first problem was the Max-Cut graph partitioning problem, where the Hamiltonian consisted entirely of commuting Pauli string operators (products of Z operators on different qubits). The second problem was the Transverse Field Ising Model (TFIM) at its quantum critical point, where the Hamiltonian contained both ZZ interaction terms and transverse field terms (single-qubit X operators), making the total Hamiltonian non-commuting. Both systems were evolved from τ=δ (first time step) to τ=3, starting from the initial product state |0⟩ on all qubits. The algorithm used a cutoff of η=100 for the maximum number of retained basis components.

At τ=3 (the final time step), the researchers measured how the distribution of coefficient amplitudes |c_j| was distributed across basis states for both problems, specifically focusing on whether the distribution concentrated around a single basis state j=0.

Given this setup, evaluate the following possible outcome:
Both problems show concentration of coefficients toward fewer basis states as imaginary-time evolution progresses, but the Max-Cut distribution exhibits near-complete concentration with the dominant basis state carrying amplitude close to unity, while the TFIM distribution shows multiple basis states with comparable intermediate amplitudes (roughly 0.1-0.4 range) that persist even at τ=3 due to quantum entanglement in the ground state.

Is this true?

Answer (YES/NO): NO